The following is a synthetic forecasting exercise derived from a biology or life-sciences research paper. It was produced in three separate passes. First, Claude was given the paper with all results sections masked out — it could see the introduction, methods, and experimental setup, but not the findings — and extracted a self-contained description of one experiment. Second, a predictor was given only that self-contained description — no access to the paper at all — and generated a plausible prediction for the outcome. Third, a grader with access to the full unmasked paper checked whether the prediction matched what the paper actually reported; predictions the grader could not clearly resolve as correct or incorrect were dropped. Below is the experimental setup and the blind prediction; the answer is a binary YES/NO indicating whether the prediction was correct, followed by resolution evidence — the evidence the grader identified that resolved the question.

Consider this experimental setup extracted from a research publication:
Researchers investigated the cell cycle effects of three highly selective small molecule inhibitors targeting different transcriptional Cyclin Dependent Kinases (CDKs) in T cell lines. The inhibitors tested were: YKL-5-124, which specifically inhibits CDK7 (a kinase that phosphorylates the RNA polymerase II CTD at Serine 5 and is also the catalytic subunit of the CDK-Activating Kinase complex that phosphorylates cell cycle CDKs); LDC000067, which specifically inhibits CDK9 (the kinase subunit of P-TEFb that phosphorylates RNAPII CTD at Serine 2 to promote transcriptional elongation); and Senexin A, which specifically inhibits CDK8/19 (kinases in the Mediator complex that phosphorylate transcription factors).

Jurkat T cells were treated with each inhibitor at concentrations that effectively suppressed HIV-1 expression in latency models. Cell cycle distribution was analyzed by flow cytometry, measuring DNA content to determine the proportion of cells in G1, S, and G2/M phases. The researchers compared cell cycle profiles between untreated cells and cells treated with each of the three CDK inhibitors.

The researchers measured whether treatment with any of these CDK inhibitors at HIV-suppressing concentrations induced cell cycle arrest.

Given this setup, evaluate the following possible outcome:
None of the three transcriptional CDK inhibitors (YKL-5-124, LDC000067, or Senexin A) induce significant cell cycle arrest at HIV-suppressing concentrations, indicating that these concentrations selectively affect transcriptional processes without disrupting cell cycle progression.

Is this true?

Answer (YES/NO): NO